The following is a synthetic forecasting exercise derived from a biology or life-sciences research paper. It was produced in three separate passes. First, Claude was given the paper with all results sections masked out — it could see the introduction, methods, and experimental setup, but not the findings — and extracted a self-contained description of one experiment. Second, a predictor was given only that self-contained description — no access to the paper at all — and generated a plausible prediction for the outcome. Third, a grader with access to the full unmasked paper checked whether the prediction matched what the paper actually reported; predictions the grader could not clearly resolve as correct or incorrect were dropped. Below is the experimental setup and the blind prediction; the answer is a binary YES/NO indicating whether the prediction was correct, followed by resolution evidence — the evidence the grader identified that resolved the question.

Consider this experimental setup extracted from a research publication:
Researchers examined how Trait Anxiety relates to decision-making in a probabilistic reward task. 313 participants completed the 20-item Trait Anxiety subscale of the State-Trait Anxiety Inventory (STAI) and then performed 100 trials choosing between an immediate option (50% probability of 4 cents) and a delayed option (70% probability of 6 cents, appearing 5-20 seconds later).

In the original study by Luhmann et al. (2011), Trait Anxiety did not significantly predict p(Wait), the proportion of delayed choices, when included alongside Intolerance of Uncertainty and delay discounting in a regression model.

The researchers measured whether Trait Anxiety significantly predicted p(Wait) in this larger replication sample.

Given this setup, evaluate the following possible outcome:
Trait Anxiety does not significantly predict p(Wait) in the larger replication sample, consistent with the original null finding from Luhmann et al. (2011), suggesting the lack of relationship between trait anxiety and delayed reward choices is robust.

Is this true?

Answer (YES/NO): YES